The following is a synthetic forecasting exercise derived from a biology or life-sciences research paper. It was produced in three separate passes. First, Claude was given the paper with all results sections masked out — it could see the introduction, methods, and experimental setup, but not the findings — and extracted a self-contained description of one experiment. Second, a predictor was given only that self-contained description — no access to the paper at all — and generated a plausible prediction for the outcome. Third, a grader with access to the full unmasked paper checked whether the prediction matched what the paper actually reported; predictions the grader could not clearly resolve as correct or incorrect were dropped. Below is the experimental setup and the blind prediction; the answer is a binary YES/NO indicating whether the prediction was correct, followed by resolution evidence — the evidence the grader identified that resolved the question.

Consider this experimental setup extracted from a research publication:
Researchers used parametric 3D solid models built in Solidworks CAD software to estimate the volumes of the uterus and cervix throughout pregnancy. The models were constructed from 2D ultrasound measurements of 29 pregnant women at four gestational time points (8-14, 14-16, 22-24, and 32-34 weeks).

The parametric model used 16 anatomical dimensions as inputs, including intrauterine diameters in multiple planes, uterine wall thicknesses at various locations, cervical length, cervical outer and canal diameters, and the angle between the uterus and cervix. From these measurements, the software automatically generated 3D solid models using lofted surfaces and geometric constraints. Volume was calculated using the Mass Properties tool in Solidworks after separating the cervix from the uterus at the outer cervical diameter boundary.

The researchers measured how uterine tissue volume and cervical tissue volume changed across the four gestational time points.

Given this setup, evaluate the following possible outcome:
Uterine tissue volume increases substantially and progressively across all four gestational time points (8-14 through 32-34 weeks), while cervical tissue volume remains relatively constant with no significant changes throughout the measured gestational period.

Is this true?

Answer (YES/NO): YES